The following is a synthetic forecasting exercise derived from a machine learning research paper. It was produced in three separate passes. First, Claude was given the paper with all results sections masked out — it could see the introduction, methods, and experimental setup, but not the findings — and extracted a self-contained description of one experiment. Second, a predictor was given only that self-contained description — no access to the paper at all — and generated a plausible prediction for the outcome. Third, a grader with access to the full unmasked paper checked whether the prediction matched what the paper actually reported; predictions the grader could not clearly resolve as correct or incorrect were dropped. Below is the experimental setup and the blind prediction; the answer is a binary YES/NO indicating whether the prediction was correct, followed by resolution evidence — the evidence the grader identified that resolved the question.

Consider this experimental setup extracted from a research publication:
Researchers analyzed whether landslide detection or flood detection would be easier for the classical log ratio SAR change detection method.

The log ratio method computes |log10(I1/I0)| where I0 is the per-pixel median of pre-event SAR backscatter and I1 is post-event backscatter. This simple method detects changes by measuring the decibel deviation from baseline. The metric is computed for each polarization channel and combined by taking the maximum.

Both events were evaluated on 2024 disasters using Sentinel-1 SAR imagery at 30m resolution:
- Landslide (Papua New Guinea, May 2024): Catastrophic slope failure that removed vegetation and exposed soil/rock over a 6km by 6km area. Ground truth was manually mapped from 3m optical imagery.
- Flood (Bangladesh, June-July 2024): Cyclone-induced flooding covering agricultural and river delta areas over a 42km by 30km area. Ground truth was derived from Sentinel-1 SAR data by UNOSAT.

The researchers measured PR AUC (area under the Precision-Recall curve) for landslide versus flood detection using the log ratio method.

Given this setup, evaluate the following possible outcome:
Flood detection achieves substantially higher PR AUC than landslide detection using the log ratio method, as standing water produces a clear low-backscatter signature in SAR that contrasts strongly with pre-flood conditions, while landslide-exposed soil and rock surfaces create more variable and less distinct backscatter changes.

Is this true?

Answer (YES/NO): YES